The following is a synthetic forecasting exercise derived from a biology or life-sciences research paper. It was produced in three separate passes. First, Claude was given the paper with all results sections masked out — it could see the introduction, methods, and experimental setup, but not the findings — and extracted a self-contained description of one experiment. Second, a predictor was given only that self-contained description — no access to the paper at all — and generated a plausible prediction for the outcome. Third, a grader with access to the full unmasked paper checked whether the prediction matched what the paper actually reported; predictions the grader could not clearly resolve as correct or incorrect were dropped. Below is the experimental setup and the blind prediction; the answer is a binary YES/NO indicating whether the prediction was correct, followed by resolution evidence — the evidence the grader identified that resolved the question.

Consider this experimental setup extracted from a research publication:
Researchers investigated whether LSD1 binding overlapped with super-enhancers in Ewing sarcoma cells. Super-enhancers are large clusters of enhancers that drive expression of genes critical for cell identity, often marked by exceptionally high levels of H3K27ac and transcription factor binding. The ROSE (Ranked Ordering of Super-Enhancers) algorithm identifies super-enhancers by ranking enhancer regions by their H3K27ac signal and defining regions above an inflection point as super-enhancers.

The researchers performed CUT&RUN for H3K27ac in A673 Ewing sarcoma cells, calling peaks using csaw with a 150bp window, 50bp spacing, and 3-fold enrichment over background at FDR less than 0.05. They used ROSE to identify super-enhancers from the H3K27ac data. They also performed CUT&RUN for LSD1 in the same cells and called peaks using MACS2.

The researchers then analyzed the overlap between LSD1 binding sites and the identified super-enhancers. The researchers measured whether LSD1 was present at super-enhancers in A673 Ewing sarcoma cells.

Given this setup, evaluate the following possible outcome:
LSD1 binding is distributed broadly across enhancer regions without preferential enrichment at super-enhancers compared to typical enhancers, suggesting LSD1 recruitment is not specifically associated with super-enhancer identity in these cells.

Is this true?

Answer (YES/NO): NO